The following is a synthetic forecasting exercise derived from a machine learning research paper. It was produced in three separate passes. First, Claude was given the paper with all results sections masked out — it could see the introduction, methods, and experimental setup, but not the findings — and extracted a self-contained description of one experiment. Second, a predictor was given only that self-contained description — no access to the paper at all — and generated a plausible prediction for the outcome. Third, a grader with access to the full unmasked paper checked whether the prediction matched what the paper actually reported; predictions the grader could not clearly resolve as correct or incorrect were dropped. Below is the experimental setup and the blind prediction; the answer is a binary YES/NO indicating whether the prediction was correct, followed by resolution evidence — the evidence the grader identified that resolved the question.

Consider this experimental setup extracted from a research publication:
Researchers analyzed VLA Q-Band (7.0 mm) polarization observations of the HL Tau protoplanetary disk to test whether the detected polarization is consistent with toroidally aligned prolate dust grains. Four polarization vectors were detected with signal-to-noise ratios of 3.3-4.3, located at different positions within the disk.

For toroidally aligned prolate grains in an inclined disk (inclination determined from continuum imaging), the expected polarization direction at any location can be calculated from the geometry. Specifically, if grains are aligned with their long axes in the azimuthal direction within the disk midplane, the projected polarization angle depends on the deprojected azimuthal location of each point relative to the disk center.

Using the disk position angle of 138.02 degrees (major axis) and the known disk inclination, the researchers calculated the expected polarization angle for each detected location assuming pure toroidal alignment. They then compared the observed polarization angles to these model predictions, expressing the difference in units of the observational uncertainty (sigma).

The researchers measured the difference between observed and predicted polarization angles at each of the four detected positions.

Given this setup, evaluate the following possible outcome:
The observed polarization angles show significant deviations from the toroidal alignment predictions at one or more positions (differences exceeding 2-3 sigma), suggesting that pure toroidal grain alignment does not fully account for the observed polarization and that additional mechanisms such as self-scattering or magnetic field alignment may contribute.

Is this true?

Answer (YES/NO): NO